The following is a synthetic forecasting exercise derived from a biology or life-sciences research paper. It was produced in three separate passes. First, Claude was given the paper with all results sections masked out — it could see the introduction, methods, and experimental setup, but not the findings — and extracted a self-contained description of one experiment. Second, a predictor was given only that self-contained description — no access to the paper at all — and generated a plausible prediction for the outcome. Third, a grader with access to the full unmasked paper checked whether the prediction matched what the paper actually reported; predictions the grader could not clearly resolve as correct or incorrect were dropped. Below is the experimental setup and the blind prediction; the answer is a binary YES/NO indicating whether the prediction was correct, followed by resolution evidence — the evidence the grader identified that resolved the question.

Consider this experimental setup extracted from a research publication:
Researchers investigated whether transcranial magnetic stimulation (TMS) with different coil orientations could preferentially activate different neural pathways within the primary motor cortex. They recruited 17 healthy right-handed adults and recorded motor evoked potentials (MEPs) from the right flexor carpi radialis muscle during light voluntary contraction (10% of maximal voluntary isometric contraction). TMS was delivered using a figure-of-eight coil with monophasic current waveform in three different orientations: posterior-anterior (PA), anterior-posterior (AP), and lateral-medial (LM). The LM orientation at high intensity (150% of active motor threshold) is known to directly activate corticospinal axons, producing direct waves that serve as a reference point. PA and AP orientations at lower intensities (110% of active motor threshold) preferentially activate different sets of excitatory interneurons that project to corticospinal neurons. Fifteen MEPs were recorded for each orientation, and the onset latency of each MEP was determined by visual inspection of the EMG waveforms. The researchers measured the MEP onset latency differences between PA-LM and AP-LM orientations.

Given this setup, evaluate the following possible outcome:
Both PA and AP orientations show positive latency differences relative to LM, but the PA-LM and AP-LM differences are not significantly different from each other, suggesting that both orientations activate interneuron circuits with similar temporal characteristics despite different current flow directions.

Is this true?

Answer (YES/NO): NO